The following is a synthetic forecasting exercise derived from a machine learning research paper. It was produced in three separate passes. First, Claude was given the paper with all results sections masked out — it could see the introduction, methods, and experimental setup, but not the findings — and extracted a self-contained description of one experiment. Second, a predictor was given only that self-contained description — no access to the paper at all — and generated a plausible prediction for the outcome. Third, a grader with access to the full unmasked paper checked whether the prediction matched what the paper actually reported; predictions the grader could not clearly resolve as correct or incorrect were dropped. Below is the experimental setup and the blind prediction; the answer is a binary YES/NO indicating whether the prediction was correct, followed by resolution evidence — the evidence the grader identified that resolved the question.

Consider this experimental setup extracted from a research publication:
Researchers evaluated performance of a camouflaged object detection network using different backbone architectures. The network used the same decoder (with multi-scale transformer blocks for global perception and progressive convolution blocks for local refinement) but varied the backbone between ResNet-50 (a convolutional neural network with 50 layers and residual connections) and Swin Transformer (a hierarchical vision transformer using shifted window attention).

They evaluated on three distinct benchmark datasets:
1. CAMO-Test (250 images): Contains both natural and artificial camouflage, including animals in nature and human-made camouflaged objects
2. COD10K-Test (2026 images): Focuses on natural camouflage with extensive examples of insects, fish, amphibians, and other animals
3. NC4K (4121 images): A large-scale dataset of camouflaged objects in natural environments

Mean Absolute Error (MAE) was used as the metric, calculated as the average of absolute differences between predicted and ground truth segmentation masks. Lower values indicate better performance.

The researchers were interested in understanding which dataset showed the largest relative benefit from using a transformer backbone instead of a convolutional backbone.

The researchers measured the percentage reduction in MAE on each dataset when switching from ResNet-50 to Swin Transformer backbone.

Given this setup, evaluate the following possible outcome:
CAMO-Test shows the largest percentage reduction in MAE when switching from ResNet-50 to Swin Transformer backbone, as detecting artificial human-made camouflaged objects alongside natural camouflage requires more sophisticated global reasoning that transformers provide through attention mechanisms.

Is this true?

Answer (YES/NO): YES